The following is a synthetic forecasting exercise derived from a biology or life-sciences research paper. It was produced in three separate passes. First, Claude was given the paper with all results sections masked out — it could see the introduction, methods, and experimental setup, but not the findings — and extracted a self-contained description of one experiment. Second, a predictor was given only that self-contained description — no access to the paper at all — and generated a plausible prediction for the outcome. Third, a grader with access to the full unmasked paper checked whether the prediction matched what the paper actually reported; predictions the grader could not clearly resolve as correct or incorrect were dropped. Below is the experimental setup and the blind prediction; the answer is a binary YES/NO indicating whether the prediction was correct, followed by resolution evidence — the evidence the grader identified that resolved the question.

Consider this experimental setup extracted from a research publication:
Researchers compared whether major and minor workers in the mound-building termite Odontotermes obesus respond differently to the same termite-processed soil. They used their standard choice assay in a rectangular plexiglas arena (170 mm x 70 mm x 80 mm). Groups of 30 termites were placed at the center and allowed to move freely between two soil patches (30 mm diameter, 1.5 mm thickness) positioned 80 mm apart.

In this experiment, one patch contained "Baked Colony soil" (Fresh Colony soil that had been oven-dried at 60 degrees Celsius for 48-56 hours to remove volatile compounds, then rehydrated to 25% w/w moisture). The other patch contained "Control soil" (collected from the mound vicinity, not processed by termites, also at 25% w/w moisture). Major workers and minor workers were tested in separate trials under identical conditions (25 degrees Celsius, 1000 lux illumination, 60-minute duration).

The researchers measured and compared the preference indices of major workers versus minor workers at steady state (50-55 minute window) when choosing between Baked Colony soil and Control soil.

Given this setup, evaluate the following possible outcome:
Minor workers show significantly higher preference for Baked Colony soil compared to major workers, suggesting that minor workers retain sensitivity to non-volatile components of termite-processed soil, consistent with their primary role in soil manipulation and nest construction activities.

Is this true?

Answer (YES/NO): NO